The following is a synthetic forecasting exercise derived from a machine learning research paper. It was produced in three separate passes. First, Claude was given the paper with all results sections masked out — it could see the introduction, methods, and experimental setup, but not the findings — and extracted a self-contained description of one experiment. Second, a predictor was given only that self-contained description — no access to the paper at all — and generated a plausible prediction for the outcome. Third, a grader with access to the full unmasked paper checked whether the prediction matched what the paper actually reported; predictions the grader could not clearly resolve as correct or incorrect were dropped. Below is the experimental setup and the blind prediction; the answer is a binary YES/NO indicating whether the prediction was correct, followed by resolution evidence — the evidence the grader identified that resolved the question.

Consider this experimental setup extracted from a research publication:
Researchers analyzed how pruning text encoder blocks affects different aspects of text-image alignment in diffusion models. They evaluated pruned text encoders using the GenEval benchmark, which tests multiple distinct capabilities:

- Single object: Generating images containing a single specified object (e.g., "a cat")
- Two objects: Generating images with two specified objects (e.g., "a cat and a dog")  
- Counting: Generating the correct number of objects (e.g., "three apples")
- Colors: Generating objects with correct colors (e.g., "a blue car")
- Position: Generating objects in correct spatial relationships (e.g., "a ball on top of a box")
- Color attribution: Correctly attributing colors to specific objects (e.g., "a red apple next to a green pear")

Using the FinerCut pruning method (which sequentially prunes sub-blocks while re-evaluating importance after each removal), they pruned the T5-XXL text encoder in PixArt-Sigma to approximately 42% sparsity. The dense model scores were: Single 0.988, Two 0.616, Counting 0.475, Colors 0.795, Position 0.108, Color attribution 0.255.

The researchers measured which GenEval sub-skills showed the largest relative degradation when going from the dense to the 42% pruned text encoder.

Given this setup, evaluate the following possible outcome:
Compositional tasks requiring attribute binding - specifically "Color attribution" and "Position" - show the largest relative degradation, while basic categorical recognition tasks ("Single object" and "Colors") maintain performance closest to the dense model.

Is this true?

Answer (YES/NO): YES